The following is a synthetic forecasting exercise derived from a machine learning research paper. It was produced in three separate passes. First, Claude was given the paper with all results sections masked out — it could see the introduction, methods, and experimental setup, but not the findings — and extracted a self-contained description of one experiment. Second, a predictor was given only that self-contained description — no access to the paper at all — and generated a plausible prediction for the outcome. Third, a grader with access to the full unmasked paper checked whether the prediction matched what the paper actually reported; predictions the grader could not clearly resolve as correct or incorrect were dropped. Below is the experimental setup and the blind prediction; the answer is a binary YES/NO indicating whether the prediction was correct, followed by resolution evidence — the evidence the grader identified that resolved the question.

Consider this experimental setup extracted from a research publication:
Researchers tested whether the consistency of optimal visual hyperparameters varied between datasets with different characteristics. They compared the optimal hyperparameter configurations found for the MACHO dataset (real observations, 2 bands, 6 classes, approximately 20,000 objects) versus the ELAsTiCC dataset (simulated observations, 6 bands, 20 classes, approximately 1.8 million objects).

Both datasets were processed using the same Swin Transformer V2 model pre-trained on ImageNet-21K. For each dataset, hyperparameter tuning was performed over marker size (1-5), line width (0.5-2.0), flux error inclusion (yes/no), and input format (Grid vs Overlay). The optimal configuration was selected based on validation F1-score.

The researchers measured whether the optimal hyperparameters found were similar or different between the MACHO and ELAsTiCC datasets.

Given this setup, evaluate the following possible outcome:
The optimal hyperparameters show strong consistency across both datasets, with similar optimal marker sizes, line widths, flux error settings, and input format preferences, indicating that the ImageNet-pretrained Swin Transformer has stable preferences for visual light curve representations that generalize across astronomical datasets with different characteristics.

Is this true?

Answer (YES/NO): NO